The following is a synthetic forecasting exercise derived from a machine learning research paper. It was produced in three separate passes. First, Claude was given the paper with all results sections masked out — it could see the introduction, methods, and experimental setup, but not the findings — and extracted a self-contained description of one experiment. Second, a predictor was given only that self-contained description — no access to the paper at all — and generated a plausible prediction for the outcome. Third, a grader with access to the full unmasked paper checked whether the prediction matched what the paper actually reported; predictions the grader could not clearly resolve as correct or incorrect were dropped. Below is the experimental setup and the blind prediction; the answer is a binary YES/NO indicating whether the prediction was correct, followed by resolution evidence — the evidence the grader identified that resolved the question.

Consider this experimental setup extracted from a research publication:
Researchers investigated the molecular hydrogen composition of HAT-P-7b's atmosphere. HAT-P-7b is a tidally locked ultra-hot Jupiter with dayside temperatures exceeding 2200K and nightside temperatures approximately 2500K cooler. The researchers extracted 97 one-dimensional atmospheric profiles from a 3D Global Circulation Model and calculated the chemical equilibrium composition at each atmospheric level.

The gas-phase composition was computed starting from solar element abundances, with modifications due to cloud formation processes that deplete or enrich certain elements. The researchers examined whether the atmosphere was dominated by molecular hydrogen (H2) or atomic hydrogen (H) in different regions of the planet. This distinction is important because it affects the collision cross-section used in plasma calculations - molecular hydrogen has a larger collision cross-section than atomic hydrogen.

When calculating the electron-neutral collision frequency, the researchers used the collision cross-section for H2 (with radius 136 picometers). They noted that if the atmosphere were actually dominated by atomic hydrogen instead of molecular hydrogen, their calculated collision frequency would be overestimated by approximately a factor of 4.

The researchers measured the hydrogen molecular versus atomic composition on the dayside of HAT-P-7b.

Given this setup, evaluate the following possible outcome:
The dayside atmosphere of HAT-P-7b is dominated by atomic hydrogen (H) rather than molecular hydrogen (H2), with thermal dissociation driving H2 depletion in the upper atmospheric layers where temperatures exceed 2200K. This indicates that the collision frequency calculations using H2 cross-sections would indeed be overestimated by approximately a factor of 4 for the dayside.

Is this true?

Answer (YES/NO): YES